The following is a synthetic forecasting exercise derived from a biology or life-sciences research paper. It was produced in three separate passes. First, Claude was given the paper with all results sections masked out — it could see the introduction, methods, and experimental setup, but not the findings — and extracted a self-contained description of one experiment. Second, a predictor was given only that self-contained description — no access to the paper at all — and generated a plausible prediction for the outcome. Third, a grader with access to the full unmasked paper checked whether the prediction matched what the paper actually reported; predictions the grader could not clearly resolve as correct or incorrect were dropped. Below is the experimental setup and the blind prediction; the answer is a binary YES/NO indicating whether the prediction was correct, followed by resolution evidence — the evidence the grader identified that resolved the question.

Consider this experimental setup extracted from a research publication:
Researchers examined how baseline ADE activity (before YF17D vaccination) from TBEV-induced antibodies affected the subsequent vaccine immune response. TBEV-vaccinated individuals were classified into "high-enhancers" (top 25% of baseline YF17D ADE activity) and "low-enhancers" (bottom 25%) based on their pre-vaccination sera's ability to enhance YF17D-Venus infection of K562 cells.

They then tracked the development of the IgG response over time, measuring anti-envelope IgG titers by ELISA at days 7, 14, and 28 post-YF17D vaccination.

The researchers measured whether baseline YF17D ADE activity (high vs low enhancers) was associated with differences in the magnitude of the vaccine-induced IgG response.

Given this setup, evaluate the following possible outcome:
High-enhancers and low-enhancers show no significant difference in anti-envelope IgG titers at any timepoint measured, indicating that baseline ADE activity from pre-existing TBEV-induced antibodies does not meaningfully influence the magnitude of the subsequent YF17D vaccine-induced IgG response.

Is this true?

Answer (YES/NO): NO